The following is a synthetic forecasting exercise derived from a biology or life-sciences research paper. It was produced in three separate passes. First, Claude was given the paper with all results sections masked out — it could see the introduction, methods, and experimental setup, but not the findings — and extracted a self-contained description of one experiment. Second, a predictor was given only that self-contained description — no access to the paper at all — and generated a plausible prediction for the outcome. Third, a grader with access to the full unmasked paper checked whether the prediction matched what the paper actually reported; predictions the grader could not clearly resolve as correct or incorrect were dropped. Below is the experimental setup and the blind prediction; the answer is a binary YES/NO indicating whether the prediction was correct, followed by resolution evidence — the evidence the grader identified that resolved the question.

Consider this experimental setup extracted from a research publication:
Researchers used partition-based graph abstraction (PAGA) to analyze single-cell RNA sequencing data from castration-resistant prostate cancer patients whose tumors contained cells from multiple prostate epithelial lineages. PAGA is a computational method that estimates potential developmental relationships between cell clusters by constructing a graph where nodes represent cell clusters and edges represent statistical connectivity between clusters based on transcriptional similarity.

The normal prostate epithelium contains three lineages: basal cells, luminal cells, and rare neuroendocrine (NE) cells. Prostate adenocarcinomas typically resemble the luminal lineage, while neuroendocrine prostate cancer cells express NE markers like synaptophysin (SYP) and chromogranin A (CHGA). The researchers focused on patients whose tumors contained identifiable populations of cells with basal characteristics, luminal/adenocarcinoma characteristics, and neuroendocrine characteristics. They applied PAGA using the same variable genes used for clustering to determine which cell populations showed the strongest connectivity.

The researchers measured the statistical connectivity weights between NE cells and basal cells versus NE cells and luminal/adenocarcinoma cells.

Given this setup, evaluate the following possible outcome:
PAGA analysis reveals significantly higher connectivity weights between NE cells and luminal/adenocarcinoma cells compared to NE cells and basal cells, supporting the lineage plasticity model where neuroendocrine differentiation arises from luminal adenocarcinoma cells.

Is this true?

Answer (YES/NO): YES